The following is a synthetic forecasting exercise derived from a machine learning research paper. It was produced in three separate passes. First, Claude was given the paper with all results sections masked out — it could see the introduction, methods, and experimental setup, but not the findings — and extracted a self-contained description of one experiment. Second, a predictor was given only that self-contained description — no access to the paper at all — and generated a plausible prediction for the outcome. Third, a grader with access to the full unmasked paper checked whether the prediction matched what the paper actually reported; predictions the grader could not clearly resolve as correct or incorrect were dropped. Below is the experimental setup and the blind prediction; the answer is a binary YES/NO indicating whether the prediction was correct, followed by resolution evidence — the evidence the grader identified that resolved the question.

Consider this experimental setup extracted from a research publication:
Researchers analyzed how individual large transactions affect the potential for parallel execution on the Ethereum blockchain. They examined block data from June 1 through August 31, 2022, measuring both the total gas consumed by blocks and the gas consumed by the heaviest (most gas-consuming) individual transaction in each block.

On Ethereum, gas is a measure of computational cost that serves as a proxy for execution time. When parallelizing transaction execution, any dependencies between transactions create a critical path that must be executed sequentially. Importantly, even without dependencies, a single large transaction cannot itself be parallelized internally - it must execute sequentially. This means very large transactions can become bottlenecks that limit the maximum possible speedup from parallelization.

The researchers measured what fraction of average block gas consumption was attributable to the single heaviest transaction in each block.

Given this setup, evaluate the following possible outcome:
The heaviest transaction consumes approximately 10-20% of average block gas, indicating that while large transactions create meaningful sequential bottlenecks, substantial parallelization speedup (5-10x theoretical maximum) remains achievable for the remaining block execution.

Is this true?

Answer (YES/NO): NO